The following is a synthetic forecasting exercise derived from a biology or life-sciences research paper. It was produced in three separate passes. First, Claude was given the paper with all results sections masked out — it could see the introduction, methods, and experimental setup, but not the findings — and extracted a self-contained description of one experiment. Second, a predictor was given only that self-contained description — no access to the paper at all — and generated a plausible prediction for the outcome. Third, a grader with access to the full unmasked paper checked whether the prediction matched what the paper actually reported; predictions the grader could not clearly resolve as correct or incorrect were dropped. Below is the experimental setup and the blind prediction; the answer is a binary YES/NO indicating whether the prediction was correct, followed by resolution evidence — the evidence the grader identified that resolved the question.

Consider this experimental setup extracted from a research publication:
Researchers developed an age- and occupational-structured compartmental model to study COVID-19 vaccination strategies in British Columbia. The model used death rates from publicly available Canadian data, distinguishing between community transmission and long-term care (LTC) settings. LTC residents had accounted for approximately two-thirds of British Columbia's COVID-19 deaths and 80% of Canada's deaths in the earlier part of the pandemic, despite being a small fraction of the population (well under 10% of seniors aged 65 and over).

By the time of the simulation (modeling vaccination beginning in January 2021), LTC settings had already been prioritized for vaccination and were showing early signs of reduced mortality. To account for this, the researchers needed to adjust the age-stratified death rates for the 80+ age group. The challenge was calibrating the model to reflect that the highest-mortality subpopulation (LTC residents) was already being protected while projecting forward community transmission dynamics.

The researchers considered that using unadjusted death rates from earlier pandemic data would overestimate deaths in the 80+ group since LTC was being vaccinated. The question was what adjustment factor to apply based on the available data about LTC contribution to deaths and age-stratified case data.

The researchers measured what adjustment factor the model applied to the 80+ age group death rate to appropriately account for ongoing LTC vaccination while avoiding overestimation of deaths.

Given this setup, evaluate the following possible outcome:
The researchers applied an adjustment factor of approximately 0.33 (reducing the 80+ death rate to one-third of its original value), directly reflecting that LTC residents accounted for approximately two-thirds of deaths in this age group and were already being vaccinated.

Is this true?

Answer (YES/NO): NO